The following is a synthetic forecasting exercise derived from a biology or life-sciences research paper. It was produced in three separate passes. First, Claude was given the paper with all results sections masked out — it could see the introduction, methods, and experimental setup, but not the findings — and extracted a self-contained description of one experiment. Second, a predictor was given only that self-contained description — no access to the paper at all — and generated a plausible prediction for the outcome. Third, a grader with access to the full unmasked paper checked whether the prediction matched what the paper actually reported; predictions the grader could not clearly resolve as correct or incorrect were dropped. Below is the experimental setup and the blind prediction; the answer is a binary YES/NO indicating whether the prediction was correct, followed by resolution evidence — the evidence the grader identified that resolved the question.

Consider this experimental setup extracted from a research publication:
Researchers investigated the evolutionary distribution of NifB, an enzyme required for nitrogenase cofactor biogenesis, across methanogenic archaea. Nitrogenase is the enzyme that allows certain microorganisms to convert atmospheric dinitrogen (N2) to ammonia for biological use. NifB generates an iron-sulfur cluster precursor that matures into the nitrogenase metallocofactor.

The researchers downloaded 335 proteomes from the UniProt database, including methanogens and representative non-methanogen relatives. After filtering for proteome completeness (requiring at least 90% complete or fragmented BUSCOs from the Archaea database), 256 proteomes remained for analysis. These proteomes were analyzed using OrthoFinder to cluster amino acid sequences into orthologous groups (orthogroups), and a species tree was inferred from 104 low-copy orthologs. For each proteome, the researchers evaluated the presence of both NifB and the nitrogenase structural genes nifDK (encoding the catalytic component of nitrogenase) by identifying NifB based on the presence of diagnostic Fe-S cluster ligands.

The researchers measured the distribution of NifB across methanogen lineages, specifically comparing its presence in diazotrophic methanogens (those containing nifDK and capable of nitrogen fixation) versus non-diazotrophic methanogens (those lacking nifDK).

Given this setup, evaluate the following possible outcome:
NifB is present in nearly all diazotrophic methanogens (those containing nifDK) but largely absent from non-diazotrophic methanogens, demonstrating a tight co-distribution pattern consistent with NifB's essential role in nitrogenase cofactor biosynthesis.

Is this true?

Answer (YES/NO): NO